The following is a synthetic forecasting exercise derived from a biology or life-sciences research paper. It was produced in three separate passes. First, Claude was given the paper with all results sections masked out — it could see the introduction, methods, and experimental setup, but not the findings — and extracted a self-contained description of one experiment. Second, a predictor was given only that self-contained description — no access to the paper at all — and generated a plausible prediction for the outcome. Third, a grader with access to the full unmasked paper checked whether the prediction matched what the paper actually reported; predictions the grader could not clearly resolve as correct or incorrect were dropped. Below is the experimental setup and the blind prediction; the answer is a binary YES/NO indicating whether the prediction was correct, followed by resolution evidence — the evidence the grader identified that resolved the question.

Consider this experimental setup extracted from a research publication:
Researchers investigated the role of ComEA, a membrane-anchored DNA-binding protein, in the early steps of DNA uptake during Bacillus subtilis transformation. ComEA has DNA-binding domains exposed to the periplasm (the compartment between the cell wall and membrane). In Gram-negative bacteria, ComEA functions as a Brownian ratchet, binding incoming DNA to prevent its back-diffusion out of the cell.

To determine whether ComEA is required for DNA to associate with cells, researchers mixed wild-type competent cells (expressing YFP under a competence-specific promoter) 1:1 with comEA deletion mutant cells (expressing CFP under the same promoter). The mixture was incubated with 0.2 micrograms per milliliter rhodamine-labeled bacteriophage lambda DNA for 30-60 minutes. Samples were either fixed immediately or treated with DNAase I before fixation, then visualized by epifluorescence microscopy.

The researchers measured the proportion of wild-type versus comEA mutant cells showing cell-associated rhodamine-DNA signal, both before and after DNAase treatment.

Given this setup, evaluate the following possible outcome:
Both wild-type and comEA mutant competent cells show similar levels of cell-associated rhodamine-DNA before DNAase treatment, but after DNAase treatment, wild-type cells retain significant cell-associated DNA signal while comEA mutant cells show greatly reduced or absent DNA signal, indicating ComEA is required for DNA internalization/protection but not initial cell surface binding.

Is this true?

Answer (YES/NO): NO